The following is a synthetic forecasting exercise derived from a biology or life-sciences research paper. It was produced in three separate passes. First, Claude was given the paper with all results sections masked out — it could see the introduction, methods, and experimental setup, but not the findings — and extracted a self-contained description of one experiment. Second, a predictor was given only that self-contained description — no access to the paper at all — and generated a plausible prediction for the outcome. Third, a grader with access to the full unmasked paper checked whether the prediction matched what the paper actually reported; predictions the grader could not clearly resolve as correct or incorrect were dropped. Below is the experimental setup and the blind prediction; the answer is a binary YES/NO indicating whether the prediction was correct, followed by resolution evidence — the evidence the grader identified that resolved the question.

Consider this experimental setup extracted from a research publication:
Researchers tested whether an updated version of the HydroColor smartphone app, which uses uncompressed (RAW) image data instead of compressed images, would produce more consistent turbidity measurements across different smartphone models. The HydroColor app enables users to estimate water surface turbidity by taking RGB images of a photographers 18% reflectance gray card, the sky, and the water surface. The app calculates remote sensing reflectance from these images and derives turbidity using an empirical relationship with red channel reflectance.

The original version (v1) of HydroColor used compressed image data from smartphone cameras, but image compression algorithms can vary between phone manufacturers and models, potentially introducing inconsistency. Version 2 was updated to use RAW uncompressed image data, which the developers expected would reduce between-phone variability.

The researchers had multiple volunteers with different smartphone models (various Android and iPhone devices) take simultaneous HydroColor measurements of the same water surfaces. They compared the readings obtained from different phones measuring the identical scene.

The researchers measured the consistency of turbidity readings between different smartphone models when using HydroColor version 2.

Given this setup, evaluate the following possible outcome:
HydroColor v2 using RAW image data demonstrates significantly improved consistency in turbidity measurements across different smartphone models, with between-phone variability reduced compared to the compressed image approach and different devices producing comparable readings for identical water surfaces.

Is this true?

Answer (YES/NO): YES